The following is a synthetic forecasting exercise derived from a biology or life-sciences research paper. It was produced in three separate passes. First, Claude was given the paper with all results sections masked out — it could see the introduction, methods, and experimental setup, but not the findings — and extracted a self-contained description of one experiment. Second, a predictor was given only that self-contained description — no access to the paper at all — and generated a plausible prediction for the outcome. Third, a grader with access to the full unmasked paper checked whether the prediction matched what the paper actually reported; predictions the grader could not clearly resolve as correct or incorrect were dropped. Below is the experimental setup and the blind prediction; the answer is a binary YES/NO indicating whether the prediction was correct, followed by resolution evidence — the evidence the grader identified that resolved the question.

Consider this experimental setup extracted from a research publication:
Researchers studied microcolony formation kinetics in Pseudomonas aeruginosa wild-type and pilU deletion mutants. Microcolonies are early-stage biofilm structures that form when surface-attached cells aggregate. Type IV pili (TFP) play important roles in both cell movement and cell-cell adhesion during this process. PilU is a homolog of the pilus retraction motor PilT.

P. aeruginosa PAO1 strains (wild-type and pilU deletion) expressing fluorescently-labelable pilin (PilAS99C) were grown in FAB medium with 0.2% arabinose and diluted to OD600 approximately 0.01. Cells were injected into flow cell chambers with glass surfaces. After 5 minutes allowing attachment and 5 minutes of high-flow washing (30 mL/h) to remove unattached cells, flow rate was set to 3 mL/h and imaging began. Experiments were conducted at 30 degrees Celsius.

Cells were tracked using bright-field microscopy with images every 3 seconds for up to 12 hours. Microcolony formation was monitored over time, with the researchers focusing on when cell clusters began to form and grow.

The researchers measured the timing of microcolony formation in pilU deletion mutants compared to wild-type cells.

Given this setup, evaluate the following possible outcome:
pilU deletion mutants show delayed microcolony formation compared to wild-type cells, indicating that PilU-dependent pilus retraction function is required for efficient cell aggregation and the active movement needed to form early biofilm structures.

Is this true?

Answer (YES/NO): YES